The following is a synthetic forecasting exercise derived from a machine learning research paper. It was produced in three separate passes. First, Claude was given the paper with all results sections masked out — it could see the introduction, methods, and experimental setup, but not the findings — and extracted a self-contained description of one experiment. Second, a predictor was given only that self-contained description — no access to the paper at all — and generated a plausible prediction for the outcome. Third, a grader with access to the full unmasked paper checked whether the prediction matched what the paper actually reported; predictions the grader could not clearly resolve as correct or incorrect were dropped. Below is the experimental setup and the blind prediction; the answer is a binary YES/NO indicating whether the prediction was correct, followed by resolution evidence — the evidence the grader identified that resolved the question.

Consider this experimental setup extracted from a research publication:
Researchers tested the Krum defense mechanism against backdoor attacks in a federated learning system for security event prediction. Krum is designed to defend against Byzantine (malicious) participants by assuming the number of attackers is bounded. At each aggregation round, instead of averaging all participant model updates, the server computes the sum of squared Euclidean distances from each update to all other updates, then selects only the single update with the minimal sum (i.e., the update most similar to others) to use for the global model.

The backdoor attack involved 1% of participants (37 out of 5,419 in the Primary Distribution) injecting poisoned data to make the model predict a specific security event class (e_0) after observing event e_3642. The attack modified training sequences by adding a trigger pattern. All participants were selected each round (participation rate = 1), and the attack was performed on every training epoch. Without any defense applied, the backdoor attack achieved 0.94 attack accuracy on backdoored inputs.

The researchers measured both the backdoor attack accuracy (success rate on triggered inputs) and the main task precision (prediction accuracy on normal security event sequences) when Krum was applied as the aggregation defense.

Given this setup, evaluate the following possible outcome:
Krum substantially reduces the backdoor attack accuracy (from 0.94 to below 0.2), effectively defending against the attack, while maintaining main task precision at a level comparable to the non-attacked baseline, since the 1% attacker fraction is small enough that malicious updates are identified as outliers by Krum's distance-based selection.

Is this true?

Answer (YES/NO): NO